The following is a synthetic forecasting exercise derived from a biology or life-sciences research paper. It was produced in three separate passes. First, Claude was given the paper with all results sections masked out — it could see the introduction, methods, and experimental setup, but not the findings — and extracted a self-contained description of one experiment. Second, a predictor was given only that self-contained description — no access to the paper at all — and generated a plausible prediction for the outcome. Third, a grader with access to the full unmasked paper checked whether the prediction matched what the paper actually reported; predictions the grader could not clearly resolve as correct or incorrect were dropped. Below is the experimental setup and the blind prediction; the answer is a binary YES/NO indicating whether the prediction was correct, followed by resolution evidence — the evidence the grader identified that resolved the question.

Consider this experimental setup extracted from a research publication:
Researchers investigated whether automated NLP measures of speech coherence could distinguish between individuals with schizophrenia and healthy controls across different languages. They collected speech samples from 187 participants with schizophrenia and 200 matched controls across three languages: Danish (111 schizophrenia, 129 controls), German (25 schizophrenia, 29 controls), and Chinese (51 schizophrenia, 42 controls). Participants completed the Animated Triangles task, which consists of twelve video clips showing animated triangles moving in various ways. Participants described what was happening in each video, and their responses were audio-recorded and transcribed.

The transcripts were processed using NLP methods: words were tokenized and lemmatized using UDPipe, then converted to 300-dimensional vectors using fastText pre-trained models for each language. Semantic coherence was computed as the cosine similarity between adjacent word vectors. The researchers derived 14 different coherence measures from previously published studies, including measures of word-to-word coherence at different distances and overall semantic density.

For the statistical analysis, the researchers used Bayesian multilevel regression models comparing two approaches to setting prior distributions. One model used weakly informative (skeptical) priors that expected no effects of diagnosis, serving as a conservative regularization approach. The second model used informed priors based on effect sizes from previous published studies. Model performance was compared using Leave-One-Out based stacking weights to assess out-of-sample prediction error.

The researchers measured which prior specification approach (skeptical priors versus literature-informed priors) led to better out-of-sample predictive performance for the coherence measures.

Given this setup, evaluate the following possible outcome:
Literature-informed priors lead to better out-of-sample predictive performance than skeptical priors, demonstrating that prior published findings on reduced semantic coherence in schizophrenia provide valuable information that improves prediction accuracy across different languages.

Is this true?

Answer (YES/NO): NO